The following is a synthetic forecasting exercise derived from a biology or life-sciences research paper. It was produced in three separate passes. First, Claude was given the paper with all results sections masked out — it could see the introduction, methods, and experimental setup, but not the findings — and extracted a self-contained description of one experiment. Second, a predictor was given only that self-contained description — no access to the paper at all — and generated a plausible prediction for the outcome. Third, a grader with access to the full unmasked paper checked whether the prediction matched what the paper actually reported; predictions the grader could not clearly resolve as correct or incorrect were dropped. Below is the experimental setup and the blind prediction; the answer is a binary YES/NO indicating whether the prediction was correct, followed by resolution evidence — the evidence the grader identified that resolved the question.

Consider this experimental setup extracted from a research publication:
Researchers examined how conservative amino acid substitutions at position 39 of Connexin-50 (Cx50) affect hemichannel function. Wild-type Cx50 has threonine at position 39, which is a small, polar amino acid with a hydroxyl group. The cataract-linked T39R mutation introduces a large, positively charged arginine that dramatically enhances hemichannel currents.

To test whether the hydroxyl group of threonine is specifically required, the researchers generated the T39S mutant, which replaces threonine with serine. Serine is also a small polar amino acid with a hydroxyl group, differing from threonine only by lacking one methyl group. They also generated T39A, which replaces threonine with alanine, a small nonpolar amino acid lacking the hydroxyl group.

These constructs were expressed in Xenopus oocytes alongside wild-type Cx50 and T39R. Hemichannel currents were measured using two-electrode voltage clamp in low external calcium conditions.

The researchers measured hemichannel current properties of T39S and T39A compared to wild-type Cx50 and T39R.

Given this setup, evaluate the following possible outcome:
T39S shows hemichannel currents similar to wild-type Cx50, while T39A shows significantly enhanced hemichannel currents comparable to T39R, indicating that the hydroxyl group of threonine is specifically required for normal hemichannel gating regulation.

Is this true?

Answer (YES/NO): NO